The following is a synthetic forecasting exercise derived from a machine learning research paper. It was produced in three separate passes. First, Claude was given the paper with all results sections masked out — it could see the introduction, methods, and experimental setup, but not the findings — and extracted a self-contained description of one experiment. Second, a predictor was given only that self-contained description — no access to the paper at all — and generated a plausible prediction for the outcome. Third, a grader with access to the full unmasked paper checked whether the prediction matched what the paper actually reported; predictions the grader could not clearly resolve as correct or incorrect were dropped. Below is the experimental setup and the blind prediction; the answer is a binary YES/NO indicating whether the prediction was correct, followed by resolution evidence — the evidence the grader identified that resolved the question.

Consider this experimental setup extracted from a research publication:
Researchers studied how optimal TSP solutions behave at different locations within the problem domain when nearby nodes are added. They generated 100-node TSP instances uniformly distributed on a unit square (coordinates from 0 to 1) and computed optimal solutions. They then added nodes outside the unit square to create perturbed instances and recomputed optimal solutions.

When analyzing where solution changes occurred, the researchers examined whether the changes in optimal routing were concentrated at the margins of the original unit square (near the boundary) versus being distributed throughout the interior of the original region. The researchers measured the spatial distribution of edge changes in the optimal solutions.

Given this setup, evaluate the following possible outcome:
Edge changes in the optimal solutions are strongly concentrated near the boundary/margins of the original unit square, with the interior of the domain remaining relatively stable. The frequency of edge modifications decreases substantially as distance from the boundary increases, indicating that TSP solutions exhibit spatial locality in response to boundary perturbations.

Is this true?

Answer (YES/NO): YES